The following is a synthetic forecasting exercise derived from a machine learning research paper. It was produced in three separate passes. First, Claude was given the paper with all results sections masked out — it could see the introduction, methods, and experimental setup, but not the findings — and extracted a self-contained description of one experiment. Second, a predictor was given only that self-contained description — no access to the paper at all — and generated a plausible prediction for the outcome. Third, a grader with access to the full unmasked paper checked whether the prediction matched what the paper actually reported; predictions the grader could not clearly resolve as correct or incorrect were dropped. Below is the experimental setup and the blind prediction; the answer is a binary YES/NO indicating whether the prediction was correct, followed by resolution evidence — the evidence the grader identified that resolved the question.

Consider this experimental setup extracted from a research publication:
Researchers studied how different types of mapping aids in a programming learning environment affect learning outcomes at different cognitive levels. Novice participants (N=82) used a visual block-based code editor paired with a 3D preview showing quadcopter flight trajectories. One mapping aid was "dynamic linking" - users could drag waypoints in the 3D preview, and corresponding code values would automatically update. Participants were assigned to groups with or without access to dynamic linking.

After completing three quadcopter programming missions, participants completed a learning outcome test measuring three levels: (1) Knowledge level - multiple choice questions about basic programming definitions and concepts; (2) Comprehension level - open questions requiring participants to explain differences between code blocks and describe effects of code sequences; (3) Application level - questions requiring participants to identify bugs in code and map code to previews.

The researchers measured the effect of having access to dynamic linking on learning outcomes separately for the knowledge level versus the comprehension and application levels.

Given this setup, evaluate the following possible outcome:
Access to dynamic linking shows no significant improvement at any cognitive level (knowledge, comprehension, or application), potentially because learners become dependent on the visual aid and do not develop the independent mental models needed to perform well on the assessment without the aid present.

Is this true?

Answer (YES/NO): NO